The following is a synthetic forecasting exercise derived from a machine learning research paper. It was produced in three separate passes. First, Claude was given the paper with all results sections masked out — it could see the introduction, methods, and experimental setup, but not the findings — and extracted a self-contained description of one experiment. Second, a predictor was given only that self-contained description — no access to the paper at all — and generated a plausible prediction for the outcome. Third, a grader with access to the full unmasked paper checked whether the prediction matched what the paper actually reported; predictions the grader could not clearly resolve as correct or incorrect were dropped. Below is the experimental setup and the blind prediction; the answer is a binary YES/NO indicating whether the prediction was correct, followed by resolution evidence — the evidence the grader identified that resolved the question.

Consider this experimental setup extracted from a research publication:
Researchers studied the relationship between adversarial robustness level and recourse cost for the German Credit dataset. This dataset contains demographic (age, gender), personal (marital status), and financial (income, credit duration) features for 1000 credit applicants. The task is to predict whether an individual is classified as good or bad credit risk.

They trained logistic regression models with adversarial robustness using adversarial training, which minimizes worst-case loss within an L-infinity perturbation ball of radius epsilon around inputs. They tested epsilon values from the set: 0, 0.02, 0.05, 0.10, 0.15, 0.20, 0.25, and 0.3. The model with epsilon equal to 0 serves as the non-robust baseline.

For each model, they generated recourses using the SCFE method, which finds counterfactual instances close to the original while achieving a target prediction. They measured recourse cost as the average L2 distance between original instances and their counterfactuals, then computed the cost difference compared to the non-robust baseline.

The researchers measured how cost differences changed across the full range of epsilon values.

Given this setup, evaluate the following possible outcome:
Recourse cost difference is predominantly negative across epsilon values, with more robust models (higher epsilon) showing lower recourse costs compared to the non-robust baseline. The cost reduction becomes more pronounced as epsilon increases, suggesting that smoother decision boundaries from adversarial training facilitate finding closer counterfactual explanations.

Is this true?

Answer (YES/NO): NO